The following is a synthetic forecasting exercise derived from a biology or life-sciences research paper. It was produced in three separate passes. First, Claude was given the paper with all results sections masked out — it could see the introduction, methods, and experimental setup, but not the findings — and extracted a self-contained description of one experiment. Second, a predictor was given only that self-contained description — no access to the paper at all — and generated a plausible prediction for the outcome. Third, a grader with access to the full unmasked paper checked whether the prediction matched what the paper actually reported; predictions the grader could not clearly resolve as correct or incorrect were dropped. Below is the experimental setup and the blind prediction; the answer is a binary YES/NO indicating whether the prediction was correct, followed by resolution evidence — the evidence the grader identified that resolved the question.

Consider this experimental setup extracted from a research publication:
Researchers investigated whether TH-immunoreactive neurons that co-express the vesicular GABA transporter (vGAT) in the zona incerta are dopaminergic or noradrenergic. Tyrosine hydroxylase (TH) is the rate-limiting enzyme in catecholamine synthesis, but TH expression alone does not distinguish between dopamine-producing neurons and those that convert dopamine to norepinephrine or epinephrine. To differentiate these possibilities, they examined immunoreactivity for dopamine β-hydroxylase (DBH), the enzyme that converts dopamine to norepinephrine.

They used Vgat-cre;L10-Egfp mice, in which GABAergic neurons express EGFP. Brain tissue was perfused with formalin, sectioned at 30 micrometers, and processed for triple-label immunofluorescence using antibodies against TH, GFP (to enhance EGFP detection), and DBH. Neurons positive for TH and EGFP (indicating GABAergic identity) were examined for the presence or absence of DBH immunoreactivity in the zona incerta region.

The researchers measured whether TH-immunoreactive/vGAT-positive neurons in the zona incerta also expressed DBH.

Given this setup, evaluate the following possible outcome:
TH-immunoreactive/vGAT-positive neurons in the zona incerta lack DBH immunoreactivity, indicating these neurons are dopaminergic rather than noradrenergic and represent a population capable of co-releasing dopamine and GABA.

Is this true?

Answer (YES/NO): YES